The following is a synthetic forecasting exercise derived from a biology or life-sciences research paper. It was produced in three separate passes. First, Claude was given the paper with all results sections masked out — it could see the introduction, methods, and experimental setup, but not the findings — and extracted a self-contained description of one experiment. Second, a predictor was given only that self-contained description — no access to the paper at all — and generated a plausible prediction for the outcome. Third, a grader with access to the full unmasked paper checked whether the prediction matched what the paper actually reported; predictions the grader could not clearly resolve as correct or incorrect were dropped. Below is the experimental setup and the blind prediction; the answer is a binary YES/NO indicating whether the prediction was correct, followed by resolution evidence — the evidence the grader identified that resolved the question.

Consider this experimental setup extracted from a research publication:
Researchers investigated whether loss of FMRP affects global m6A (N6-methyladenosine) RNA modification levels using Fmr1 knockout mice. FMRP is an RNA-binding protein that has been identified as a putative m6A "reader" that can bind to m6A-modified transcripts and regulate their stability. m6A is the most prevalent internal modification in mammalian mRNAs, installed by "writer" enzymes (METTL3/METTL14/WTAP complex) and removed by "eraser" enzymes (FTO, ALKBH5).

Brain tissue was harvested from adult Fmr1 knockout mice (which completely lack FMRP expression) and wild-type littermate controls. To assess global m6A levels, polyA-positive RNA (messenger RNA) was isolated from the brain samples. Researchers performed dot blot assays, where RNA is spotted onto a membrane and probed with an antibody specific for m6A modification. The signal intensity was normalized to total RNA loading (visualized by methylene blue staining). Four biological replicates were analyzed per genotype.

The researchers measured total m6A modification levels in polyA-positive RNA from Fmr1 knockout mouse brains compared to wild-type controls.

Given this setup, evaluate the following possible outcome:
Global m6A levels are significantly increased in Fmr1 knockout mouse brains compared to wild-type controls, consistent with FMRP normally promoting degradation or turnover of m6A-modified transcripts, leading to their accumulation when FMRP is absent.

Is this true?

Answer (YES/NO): NO